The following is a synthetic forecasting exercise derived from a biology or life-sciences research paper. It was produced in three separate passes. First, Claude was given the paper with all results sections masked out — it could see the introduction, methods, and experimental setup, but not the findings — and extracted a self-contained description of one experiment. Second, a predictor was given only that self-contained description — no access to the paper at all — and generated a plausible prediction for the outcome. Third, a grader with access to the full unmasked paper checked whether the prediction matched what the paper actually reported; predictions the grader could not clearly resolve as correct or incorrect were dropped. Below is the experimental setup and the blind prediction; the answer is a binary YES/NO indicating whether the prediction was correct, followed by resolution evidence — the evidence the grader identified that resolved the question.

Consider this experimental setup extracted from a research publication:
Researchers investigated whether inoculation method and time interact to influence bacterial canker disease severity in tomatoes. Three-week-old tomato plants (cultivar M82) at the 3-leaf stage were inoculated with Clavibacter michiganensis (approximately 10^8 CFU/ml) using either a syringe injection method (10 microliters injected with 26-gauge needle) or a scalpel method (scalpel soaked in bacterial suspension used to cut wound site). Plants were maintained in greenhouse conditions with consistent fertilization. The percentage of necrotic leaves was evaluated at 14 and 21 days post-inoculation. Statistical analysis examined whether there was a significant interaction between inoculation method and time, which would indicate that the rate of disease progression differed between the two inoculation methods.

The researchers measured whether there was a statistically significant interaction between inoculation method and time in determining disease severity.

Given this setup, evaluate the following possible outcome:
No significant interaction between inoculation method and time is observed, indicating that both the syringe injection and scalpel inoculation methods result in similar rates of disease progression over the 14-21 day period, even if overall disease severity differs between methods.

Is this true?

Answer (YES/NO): YES